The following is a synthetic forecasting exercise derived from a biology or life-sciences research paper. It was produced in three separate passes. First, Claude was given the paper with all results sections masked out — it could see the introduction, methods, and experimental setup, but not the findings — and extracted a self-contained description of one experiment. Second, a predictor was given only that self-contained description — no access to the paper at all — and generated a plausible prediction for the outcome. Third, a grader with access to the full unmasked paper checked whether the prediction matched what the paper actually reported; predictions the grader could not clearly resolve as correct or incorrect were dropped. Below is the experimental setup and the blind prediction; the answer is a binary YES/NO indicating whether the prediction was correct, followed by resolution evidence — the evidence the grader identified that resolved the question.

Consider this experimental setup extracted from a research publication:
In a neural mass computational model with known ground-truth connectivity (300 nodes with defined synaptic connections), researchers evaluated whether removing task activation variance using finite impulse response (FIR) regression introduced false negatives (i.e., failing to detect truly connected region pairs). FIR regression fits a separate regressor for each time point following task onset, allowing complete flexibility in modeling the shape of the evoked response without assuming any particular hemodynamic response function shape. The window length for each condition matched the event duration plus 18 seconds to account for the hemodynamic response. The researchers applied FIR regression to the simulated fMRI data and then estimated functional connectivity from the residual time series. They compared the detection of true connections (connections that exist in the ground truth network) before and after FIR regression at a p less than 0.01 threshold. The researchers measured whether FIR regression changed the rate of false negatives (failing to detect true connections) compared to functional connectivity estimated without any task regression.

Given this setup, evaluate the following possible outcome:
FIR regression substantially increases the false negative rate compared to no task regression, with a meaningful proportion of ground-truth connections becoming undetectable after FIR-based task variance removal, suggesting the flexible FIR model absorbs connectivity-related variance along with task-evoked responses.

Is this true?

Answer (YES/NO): NO